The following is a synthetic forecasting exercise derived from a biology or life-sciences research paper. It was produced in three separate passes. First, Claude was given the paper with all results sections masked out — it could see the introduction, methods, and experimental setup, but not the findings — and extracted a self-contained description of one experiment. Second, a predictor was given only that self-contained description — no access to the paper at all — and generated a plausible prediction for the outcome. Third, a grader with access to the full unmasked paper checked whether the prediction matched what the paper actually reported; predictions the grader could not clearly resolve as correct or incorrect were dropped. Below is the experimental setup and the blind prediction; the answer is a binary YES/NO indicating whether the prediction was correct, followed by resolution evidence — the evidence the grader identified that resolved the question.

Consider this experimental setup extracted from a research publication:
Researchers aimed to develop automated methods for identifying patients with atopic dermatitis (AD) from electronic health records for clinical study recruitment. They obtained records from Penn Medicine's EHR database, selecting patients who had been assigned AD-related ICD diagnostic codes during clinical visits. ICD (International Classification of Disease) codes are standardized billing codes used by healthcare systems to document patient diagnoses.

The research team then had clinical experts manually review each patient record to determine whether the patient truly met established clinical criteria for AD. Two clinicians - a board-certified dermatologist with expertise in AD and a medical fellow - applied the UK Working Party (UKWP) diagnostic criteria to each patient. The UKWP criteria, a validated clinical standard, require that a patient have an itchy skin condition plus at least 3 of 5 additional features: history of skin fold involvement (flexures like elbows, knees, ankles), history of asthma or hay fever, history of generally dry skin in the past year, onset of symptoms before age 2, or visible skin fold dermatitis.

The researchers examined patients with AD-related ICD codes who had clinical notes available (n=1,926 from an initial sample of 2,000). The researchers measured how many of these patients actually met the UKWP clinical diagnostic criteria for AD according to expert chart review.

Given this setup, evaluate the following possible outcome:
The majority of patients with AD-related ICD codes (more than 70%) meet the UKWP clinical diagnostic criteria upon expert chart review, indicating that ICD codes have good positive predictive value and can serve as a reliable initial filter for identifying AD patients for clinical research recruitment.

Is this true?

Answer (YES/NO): NO